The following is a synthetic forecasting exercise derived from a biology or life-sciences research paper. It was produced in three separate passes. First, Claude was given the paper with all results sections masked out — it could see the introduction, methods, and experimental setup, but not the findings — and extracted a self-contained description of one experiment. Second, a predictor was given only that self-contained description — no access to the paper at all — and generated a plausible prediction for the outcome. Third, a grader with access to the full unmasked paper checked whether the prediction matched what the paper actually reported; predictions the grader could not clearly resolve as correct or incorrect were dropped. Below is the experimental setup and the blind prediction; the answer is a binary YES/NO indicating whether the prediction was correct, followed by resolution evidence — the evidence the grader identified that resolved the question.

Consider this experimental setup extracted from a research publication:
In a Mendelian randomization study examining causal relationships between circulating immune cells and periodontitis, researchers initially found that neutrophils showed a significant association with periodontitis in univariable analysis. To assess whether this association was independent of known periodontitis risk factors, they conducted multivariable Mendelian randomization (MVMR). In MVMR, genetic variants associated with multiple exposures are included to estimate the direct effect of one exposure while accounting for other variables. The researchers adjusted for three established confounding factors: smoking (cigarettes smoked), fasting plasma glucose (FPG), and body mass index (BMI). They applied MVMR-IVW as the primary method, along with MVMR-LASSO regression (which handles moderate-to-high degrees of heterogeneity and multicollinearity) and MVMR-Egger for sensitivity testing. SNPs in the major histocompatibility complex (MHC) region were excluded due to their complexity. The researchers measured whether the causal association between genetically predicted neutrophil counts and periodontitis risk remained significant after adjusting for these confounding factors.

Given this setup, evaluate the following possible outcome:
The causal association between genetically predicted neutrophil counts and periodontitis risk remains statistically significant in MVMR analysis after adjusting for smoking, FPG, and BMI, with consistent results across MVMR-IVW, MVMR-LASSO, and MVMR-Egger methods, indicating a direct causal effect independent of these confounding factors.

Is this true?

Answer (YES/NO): YES